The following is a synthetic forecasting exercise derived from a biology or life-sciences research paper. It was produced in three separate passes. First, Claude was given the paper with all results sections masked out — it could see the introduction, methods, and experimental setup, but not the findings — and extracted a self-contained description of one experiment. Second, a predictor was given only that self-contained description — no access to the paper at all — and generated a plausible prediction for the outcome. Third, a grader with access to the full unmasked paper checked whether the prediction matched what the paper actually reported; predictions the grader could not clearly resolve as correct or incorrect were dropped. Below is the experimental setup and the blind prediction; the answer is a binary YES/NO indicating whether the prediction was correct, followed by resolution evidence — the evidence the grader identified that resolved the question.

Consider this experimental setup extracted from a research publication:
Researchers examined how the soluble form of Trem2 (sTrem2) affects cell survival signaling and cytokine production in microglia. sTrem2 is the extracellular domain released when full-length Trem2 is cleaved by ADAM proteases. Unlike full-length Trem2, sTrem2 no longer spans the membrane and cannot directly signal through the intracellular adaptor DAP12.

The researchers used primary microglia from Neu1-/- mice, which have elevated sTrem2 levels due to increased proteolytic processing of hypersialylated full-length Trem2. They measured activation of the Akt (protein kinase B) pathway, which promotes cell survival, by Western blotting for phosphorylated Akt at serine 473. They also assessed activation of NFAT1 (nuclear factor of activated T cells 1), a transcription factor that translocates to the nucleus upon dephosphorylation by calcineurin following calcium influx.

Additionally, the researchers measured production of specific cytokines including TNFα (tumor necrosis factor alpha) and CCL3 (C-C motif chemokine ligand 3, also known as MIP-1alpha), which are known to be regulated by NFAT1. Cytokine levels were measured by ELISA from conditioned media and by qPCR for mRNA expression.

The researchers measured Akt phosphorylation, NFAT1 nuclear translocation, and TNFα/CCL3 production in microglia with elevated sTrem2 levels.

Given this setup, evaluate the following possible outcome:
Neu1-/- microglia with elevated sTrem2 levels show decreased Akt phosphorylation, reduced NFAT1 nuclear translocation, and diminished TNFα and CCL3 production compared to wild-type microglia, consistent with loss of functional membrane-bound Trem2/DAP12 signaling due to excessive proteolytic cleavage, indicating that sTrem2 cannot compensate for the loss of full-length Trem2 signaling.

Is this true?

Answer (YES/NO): NO